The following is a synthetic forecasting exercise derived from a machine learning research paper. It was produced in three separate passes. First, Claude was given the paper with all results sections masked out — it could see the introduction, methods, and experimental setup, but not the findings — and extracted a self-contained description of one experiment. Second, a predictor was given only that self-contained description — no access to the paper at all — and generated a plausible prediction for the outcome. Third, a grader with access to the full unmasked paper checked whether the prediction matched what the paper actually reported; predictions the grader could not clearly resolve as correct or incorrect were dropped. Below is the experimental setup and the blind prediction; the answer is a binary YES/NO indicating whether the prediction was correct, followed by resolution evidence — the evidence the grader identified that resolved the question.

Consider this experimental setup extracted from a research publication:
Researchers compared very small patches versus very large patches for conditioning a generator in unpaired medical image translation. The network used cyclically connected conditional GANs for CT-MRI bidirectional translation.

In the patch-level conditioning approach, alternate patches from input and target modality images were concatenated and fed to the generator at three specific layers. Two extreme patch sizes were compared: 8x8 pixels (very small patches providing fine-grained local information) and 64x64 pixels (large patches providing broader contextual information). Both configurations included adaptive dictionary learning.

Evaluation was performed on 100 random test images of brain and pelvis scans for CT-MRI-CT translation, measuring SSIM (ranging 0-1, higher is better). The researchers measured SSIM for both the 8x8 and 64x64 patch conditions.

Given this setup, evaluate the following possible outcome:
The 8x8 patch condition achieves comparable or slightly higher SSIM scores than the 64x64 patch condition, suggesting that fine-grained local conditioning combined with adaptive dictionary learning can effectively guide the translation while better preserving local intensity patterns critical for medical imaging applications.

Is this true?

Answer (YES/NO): NO